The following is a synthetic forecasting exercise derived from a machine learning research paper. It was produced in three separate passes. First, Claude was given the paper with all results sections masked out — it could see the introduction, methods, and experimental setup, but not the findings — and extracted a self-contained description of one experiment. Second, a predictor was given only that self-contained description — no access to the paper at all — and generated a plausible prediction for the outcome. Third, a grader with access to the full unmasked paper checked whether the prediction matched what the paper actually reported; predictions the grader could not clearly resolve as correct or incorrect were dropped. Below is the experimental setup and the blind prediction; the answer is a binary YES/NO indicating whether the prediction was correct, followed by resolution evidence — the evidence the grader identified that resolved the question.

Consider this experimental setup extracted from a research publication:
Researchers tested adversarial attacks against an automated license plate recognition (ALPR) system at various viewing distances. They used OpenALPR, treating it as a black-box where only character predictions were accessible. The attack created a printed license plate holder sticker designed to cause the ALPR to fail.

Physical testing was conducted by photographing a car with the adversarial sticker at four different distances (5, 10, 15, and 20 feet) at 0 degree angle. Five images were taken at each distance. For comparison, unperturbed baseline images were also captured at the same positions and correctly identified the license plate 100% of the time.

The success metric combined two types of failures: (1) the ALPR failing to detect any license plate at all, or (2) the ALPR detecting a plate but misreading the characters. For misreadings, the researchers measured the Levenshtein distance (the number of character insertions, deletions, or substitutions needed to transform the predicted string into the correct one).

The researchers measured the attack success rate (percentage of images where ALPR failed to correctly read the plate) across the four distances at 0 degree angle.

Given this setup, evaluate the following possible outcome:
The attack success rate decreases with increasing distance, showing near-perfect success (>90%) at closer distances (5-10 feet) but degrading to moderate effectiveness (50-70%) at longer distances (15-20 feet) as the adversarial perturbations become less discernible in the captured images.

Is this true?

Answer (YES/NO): NO